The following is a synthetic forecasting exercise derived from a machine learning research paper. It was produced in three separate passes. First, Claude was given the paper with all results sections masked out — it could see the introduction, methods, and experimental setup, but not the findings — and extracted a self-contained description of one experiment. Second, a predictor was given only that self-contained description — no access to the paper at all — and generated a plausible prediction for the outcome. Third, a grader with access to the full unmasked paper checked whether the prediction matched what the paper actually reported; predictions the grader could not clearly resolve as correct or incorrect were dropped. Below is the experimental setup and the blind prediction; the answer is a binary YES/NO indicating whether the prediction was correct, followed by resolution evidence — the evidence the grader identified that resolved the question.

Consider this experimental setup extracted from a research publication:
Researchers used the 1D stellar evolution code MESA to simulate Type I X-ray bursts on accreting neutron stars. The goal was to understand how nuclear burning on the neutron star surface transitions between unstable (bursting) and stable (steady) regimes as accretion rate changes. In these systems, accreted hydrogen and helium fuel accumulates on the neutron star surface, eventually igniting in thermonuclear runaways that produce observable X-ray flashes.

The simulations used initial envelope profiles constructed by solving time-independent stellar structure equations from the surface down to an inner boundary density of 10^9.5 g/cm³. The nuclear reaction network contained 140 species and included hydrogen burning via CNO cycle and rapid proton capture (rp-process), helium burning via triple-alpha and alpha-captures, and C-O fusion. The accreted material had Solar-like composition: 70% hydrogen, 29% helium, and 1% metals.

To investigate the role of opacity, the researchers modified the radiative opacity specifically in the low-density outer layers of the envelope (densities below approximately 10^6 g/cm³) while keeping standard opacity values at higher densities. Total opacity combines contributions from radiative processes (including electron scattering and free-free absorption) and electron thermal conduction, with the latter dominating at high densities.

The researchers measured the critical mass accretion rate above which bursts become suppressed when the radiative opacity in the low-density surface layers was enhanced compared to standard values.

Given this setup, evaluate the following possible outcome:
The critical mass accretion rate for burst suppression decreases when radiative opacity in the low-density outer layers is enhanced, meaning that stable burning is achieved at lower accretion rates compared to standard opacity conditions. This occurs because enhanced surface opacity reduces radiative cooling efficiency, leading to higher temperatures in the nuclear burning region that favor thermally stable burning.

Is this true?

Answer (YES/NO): YES